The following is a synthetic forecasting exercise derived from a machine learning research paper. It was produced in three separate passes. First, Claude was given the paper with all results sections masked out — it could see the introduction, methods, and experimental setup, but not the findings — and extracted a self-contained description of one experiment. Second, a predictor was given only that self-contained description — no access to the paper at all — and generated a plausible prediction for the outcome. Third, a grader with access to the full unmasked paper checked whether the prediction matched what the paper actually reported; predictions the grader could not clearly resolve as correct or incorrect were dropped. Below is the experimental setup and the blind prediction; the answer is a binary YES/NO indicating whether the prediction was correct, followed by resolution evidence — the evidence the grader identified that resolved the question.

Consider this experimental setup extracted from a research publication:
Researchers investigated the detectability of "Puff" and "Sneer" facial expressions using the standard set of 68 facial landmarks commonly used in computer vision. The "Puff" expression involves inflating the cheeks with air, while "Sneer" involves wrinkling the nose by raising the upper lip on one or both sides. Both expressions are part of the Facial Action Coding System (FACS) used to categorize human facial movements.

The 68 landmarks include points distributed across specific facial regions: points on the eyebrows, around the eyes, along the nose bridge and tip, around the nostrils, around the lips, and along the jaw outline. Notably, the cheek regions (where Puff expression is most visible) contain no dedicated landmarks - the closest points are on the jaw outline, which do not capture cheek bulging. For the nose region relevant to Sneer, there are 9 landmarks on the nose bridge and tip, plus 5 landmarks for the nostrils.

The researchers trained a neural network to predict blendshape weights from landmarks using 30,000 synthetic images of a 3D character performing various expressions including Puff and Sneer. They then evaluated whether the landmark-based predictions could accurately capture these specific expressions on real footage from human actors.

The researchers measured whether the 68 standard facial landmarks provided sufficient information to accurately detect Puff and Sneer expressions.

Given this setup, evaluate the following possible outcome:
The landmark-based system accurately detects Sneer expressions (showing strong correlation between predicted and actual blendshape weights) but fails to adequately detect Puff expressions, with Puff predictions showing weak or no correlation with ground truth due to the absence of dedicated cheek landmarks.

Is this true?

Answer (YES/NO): NO